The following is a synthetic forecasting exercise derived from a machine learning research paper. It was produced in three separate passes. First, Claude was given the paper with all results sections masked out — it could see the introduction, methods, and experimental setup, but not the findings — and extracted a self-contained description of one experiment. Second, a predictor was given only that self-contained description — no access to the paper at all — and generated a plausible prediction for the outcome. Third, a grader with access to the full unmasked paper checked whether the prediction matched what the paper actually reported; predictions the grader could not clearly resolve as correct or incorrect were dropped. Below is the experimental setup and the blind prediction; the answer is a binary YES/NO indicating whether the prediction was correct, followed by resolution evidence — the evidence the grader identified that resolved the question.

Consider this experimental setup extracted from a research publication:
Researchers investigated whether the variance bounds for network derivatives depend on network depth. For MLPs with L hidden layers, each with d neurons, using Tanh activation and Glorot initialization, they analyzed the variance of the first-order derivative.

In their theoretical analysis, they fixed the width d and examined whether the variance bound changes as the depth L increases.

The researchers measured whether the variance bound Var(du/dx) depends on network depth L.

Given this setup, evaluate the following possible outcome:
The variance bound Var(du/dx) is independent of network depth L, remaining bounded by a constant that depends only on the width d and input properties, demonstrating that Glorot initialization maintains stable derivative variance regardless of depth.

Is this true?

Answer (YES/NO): YES